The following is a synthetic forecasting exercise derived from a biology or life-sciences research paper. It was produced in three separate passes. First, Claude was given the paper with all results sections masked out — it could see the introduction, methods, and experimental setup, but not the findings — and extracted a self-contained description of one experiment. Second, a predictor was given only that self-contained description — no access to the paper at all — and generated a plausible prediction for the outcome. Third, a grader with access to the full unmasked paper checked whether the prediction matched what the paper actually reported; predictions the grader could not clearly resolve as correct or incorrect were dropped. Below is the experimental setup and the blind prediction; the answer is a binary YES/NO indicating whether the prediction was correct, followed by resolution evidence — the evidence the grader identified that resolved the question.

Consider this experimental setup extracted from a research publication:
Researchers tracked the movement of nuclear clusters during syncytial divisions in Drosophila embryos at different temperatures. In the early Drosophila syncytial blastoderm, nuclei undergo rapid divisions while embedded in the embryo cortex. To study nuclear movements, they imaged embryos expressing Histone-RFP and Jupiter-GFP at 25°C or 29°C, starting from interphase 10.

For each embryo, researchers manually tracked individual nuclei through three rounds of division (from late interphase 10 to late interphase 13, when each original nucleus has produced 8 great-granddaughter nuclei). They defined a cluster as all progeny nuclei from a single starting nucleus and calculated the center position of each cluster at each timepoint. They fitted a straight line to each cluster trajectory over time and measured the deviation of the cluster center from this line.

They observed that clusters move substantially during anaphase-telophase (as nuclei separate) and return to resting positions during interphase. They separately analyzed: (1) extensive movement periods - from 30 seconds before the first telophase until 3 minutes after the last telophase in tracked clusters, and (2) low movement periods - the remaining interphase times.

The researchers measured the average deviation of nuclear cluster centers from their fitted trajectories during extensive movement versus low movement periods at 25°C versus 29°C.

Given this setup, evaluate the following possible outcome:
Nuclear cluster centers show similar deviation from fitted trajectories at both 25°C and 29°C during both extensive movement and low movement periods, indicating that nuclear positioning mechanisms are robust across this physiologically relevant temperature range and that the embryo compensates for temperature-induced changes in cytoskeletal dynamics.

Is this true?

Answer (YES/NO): NO